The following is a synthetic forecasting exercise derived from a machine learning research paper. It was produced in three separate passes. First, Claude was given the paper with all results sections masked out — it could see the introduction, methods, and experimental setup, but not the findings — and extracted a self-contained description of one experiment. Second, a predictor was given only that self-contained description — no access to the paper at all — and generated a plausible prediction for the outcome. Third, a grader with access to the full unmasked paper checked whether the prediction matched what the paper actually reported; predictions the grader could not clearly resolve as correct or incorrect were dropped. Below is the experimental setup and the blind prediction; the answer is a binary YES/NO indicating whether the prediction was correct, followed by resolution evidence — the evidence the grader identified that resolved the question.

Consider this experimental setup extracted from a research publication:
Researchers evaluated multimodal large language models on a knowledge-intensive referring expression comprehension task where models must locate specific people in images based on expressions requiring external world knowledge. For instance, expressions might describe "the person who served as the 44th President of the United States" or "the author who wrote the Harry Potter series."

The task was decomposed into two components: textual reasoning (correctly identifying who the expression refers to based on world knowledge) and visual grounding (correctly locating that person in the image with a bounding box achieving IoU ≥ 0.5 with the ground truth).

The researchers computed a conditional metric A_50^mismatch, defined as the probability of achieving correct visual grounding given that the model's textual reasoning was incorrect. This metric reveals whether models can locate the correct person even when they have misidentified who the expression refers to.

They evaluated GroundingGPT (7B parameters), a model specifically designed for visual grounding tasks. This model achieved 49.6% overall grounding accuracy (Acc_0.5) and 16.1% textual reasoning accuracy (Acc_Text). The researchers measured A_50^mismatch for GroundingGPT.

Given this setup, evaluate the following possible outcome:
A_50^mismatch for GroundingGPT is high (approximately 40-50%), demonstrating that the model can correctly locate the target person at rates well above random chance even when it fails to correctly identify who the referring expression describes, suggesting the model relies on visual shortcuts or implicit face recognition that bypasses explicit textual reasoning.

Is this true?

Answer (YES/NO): NO